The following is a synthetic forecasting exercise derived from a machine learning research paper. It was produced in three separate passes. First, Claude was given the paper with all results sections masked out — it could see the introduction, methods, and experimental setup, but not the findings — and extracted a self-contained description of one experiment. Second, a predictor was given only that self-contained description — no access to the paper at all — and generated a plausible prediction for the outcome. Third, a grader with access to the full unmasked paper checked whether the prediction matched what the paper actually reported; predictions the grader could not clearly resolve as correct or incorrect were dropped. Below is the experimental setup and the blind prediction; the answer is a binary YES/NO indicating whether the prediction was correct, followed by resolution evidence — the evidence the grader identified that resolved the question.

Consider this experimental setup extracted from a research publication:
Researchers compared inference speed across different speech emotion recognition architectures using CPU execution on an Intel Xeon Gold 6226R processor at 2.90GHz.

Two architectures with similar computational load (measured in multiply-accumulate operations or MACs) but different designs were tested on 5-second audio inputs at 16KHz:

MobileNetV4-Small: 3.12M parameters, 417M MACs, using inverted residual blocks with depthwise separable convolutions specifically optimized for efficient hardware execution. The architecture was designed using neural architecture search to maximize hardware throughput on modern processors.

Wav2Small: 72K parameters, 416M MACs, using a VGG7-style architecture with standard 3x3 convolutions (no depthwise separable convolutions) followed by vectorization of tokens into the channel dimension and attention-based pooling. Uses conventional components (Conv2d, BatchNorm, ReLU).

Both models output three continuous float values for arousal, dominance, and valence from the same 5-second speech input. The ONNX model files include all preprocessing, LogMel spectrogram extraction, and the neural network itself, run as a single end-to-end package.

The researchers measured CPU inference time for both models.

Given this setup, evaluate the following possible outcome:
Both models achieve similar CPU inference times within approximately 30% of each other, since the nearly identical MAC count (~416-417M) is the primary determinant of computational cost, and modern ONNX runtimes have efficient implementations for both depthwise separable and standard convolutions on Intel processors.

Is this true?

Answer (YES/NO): NO